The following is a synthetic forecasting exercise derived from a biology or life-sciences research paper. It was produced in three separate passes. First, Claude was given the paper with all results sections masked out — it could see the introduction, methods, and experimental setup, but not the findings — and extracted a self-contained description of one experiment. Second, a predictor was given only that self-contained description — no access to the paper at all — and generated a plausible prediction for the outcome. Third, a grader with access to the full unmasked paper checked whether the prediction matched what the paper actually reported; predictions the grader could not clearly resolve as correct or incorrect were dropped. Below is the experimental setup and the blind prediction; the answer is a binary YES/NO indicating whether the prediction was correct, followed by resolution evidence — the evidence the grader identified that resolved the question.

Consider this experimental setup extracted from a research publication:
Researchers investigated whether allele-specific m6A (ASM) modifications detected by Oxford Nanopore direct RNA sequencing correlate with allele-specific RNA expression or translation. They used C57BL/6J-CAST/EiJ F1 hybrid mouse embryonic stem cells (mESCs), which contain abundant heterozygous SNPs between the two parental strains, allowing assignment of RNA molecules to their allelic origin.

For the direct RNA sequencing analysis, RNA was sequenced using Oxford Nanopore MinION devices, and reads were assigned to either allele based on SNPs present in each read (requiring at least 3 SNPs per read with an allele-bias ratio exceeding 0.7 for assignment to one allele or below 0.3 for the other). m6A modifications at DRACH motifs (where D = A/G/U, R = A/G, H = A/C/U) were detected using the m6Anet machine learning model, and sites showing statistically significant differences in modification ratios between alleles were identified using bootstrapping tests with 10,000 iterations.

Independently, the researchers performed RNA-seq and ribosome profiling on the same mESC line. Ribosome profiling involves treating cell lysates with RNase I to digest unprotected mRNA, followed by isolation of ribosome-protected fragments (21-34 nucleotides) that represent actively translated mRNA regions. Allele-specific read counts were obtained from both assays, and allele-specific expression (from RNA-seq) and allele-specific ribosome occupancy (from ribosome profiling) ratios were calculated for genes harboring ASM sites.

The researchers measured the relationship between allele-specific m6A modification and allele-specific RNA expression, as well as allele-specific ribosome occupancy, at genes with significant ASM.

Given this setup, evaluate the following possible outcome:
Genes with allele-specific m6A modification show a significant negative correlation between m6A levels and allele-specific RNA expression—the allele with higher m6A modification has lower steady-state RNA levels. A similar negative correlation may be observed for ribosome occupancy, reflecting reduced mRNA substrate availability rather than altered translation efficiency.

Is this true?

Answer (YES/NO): NO